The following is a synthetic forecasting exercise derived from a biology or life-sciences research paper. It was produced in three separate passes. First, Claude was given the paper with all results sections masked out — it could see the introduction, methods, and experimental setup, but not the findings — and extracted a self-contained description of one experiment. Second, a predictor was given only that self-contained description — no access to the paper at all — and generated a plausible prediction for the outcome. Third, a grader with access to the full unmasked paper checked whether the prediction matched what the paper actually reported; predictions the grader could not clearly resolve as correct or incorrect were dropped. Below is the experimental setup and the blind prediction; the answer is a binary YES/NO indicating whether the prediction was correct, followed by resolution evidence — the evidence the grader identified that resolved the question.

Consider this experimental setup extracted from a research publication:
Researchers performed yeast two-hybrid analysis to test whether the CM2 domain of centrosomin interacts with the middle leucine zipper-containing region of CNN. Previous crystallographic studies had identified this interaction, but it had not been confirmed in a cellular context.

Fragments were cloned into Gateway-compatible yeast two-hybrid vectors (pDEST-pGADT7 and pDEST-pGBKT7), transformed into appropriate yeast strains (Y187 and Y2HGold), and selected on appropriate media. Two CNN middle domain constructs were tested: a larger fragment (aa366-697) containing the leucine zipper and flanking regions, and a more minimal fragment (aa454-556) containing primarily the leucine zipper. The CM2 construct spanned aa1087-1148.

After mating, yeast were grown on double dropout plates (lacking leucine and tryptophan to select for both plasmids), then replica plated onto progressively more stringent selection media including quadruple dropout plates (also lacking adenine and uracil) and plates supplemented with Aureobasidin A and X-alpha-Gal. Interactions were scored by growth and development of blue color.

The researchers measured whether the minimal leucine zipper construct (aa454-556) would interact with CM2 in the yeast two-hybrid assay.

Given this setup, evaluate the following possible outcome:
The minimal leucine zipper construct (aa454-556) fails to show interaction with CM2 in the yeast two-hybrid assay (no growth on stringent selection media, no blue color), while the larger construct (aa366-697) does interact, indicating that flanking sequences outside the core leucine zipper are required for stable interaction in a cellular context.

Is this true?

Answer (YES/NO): NO